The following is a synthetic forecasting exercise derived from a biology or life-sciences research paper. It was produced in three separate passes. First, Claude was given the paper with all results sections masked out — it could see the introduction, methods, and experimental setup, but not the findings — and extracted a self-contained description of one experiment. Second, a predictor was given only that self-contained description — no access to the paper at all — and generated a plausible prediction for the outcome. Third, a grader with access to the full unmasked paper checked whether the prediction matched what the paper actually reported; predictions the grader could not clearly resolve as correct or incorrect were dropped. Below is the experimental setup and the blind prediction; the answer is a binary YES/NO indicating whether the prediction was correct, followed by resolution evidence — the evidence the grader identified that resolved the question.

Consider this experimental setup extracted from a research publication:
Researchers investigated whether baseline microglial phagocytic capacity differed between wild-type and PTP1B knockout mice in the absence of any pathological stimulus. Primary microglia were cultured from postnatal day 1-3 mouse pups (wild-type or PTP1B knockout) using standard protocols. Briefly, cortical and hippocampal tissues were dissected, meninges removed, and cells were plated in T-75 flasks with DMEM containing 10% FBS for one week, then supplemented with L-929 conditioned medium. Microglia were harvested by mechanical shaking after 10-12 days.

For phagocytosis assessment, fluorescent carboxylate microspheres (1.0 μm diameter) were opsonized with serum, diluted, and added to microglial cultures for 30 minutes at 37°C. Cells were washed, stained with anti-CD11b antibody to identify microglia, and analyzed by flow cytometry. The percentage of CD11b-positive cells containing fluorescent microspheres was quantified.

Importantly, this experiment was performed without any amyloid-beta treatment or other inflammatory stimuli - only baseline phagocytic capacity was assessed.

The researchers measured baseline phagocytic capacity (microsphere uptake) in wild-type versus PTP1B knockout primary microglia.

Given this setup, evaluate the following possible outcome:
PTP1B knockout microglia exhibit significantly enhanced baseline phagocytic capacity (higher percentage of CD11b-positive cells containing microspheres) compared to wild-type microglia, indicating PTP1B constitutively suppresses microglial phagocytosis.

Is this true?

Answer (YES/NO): YES